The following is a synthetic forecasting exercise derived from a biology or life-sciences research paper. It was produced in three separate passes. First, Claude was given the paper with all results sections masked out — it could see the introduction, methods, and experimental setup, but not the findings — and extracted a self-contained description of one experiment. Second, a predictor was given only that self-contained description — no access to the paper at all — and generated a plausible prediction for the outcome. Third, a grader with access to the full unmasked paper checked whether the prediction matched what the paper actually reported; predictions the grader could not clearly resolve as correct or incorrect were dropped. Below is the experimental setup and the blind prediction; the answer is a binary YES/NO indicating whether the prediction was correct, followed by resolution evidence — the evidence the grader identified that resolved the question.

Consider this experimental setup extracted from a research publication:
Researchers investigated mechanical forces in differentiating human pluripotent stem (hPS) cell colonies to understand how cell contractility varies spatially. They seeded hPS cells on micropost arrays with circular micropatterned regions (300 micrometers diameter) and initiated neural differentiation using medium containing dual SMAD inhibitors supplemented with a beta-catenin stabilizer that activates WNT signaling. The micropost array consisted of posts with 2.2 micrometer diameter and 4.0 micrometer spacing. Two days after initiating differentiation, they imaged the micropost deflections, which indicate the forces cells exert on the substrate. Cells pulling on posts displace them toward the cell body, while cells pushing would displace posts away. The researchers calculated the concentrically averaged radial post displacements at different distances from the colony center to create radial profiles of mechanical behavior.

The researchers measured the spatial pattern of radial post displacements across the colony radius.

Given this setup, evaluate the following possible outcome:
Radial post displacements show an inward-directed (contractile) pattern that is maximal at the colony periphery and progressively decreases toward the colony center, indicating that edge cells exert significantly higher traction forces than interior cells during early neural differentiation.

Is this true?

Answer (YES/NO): NO